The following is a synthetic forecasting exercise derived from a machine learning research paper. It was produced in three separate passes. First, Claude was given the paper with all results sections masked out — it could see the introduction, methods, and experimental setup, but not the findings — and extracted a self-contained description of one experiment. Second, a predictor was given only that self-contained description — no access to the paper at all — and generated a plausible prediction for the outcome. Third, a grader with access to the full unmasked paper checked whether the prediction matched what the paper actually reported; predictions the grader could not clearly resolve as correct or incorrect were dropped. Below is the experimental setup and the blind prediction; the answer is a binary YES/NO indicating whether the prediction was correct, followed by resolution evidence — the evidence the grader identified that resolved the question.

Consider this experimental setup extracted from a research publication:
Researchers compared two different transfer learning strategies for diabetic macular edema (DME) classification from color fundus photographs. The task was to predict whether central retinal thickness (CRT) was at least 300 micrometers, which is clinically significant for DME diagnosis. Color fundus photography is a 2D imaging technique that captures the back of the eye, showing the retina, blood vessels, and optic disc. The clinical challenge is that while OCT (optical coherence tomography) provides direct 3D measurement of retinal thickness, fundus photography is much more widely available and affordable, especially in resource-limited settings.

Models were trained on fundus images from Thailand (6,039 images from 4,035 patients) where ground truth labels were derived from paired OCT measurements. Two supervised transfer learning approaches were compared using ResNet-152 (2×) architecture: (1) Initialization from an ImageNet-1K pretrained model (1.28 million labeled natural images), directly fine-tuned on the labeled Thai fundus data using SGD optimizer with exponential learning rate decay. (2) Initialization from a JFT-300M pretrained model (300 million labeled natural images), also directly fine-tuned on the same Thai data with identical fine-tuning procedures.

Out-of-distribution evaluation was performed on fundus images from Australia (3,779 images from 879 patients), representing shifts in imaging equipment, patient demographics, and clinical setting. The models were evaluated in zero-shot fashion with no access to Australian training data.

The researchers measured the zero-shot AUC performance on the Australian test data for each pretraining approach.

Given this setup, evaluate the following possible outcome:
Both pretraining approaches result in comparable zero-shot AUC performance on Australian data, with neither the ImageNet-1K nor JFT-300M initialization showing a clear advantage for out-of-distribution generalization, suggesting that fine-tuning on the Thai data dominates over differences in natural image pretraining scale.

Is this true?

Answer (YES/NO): NO